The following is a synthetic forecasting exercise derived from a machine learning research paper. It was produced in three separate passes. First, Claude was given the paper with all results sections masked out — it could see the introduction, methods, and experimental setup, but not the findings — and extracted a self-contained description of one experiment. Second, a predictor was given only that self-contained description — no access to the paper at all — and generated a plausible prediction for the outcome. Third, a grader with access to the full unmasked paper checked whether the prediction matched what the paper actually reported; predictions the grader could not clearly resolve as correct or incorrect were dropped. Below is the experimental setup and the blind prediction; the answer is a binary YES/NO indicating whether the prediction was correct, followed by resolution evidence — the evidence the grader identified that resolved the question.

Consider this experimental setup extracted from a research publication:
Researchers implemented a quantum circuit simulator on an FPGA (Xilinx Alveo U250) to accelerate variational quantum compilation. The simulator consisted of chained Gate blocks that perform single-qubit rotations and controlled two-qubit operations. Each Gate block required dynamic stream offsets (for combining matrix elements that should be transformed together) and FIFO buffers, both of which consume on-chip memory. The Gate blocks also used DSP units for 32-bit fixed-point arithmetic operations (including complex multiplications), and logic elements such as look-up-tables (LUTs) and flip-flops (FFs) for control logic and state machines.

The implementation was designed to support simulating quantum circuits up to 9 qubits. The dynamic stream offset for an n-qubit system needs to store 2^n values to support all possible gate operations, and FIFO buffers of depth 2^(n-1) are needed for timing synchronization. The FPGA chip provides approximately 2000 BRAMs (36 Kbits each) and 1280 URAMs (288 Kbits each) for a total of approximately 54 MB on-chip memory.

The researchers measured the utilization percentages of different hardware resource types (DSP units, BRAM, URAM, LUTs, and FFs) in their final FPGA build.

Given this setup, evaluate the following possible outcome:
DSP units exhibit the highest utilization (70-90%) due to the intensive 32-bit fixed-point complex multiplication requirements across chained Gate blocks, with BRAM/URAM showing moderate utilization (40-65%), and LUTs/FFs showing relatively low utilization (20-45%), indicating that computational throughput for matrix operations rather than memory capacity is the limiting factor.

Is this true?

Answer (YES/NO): NO